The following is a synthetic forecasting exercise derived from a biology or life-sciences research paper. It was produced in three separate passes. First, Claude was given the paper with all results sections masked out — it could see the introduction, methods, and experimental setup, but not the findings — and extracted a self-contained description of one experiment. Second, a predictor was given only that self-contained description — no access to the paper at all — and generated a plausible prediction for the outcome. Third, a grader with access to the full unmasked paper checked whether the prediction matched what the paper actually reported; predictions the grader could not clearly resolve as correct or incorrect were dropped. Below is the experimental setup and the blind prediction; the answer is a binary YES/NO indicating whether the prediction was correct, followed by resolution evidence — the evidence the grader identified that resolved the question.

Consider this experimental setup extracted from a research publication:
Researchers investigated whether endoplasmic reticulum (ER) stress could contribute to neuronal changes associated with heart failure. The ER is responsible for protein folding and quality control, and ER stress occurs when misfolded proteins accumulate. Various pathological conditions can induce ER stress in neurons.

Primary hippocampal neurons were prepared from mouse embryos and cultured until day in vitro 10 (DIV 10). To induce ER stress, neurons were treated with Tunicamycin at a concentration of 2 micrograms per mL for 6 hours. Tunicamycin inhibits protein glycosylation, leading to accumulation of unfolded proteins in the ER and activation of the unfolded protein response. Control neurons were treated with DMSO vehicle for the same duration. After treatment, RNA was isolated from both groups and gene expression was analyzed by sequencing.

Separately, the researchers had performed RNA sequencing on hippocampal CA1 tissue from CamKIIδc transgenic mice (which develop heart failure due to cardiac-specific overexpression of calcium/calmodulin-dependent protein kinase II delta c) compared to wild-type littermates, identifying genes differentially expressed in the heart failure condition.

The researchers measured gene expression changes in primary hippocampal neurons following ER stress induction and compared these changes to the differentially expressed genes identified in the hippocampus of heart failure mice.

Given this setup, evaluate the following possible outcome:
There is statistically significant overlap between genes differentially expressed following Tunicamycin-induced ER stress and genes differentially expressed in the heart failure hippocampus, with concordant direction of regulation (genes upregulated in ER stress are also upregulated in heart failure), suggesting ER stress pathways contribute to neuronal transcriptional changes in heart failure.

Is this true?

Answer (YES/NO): YES